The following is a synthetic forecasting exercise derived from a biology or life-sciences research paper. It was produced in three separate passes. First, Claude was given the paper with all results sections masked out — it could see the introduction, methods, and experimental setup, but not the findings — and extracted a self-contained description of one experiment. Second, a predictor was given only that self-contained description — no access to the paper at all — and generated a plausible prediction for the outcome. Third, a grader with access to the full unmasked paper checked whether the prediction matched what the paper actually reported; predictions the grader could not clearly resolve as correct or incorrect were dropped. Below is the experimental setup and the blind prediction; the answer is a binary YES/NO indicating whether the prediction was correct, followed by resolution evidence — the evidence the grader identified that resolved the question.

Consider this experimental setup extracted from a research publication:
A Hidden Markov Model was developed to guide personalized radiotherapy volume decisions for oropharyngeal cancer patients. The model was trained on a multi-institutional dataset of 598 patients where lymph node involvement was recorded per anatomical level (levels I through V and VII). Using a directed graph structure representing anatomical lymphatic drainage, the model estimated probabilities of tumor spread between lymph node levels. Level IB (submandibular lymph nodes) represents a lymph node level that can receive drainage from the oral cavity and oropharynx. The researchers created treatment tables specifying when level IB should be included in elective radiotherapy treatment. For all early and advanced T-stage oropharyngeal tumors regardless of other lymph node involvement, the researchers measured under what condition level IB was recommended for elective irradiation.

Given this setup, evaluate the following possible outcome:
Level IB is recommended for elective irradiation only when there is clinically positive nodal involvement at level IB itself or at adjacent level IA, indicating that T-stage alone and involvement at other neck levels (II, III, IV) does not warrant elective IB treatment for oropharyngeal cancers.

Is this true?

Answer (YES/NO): NO